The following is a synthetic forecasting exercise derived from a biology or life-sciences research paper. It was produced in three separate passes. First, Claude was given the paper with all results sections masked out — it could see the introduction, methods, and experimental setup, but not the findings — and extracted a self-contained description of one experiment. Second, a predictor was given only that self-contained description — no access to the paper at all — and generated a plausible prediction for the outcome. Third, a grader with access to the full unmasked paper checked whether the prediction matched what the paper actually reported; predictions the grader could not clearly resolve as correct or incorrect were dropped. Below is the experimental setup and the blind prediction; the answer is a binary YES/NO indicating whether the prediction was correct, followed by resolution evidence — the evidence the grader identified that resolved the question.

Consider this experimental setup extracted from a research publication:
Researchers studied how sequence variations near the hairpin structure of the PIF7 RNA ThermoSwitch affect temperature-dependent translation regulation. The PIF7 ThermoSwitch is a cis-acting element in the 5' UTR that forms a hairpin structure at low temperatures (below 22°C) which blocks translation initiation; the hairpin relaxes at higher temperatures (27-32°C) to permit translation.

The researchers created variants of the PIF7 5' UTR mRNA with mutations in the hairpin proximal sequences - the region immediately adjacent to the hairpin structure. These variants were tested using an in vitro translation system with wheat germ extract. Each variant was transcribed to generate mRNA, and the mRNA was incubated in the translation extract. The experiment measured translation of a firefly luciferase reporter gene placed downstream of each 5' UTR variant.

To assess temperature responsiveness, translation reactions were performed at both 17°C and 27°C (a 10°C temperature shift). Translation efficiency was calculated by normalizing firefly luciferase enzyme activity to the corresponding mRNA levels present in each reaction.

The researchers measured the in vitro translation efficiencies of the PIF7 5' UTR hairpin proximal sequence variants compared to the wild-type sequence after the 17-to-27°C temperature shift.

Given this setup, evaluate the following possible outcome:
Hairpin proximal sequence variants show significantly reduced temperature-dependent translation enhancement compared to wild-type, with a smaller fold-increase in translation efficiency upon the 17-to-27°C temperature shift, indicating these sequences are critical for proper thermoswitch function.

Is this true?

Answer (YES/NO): NO